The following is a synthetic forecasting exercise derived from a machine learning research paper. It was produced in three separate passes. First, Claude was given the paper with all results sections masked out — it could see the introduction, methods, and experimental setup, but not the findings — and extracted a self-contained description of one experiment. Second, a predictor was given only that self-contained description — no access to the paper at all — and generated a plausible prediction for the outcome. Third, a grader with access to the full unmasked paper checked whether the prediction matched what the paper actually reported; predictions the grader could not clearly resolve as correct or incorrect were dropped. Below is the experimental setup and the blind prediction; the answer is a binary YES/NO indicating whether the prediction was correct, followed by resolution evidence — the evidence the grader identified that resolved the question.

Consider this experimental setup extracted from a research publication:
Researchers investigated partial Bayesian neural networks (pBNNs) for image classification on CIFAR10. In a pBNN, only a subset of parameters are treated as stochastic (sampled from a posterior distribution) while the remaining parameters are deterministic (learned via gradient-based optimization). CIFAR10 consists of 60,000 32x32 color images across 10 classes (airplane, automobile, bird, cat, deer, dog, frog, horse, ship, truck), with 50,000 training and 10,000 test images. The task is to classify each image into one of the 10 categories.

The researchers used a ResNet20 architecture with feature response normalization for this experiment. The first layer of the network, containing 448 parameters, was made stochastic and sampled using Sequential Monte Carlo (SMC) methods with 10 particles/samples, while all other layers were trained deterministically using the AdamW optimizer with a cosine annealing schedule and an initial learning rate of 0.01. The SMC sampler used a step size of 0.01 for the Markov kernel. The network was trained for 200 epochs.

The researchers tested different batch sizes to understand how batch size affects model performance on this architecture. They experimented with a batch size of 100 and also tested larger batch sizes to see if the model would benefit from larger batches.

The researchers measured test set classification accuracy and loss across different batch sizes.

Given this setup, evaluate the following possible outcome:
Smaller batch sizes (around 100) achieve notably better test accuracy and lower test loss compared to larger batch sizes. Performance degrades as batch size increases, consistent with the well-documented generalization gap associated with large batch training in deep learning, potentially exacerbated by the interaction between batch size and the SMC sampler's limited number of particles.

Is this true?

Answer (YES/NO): YES